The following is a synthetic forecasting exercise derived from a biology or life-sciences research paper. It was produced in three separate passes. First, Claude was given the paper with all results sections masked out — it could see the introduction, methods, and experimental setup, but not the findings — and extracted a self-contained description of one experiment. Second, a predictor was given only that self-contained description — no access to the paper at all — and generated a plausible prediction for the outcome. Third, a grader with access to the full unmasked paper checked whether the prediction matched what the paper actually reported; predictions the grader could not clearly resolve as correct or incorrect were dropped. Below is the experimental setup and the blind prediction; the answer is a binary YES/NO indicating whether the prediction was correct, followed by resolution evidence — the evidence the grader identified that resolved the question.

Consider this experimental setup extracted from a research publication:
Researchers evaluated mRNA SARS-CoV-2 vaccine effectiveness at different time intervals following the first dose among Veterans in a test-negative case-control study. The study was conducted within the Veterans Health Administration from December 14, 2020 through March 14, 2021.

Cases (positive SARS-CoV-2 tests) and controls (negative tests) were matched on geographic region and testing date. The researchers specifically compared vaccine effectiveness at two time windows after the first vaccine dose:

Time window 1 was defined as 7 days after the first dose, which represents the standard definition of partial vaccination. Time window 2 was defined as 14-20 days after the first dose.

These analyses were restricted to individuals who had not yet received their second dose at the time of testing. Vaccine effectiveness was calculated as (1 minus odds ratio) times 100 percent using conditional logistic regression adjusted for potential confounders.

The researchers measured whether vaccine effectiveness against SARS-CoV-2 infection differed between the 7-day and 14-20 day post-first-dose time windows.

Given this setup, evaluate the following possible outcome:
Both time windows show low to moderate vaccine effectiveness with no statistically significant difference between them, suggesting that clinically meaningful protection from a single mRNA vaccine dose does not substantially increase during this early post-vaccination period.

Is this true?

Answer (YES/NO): NO